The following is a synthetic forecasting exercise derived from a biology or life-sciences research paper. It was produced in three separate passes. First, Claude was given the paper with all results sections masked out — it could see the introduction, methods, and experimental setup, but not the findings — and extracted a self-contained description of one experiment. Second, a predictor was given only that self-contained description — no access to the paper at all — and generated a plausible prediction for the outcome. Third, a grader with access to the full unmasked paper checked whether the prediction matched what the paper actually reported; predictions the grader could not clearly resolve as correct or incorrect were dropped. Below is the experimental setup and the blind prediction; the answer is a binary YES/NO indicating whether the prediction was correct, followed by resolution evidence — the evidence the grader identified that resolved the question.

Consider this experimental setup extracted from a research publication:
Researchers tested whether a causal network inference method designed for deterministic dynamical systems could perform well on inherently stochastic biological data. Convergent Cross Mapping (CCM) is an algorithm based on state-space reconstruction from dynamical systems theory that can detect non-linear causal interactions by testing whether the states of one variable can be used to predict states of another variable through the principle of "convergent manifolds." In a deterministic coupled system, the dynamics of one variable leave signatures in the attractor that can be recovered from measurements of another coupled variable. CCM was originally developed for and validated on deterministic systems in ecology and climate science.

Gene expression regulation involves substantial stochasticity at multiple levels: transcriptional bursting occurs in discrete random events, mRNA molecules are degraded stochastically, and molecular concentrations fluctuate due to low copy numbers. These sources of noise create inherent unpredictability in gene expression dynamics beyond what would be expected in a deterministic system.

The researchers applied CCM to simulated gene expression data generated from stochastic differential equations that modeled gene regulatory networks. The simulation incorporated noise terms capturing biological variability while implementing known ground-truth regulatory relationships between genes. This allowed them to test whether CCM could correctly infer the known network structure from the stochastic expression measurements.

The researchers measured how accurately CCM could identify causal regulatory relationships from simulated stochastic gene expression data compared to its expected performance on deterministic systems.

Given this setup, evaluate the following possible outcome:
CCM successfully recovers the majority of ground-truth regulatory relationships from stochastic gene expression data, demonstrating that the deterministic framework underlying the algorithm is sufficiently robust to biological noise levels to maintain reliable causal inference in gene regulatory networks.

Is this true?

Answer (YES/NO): NO